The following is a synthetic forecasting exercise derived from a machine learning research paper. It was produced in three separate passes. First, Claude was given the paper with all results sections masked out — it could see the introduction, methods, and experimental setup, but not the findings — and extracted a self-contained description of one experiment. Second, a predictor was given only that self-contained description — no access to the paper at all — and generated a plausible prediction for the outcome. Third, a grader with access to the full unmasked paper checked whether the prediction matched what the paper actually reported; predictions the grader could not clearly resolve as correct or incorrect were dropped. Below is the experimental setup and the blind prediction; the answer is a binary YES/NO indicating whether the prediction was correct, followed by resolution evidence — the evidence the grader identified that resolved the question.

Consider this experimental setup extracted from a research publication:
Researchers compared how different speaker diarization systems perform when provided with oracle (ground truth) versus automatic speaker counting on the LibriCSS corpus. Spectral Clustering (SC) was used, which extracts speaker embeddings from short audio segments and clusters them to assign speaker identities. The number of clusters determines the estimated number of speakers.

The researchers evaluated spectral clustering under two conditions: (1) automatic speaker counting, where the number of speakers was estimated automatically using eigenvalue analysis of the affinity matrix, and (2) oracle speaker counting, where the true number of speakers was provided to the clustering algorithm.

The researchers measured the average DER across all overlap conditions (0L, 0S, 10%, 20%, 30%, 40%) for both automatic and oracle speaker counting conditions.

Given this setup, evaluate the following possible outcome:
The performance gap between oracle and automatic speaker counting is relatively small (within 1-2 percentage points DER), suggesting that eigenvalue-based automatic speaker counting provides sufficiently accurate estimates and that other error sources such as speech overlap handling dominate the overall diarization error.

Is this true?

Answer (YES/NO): YES